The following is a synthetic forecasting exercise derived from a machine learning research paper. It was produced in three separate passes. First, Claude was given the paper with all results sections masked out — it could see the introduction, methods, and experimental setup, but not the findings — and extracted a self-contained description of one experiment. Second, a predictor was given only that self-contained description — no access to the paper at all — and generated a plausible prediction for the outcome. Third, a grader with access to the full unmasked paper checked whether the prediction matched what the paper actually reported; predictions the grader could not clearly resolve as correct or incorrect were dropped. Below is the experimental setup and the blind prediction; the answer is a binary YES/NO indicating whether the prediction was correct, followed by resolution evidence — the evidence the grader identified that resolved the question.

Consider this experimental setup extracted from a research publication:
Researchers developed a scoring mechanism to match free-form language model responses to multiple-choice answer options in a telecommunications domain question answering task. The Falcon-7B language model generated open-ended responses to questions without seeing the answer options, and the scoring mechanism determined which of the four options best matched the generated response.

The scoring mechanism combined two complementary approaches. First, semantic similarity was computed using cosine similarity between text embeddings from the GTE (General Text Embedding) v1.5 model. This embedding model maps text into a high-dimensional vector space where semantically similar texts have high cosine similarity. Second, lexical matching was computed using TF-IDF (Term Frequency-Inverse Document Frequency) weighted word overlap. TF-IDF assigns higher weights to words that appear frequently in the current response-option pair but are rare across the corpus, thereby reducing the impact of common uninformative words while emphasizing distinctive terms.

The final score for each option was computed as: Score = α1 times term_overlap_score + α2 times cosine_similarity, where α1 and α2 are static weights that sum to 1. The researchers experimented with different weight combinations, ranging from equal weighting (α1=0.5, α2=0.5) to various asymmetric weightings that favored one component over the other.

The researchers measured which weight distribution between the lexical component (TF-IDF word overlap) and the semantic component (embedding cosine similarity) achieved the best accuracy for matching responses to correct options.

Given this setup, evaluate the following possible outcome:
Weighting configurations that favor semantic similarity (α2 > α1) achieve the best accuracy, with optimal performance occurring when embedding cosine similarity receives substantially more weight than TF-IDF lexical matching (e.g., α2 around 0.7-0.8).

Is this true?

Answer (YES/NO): YES